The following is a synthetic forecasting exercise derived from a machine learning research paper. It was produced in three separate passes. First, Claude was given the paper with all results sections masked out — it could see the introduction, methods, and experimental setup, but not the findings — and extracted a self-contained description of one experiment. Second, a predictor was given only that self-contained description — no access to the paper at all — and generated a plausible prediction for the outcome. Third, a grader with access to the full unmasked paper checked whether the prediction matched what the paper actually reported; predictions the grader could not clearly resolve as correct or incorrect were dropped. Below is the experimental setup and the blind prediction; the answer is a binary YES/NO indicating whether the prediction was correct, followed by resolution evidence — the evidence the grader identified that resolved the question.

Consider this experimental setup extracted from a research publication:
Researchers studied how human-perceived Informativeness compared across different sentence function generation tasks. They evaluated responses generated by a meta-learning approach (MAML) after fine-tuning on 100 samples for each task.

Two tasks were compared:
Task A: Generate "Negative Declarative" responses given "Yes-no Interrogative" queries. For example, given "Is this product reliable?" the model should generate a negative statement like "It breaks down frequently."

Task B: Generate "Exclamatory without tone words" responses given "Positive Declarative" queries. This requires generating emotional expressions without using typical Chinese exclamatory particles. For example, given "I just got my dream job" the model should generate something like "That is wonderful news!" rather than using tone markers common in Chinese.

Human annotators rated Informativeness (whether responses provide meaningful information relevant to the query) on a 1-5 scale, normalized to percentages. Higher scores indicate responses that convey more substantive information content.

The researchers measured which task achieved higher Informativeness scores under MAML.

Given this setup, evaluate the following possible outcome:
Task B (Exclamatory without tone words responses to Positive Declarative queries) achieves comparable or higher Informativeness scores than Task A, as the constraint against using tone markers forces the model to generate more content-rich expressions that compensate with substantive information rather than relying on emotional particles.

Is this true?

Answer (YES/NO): NO